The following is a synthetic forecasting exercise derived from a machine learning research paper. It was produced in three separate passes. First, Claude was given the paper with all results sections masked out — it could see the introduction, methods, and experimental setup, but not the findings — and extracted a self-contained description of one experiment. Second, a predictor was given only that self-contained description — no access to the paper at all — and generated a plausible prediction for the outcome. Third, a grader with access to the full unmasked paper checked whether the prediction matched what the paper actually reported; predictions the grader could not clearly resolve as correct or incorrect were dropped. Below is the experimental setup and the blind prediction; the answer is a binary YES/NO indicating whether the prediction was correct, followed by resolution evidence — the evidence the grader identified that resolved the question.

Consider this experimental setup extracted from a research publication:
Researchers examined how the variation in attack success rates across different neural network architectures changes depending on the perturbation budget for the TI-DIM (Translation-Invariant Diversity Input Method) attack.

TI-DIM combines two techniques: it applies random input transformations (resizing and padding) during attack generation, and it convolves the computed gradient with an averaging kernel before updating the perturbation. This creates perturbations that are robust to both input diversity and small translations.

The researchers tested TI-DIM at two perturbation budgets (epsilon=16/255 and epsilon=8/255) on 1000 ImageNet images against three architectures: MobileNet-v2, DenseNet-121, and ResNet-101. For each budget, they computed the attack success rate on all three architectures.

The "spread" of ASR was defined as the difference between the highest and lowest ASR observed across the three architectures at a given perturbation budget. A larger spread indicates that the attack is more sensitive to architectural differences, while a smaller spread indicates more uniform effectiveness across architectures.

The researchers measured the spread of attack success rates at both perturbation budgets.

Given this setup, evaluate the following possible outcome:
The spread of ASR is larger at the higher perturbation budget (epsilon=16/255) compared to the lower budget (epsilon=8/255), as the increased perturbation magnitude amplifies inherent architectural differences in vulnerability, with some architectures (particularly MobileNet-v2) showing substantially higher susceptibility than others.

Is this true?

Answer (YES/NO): NO